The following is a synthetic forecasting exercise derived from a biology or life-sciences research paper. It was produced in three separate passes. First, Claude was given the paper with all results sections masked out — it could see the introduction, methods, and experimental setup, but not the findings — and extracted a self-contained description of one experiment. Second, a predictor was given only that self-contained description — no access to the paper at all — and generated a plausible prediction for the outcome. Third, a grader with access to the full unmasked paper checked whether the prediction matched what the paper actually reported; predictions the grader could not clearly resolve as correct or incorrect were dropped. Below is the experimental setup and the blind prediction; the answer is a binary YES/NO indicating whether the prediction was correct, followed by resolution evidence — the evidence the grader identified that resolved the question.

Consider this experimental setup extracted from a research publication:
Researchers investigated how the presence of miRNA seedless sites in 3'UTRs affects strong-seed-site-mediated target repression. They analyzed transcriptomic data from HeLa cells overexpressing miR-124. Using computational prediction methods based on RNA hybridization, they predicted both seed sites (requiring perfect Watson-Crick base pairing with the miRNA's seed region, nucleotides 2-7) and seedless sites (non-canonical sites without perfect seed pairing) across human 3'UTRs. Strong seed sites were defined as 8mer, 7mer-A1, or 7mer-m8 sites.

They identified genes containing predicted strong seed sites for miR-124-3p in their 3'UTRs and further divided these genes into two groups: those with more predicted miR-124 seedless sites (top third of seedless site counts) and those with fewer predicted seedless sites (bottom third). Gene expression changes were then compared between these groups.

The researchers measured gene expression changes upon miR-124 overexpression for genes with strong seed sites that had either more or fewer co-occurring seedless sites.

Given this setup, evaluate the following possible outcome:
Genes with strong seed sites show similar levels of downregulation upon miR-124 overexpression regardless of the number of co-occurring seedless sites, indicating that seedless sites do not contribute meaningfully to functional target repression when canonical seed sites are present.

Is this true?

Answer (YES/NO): NO